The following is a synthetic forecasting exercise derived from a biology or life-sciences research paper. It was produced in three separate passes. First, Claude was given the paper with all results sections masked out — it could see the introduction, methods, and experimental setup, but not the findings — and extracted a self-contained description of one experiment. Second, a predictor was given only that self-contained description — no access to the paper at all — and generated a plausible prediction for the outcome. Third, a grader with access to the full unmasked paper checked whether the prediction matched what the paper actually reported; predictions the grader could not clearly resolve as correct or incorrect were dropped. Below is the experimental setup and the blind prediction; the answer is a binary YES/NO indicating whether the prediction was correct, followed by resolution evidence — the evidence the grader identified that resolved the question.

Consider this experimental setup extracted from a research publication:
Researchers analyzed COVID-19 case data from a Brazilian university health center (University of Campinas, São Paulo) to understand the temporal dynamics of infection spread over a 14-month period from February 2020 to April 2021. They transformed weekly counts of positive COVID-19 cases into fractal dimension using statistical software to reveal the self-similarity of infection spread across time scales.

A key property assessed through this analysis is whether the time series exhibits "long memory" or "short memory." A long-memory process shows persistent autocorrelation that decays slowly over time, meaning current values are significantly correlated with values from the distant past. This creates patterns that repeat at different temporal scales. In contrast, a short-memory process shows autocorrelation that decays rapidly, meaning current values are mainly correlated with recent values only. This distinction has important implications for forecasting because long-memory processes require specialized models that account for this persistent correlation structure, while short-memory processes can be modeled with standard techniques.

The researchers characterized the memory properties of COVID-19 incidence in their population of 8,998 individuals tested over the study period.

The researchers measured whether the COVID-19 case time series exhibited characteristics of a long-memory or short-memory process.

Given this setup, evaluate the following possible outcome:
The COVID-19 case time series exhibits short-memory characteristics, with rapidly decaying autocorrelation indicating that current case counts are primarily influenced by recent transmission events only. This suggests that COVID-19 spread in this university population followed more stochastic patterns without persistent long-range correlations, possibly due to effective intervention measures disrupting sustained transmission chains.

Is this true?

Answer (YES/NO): NO